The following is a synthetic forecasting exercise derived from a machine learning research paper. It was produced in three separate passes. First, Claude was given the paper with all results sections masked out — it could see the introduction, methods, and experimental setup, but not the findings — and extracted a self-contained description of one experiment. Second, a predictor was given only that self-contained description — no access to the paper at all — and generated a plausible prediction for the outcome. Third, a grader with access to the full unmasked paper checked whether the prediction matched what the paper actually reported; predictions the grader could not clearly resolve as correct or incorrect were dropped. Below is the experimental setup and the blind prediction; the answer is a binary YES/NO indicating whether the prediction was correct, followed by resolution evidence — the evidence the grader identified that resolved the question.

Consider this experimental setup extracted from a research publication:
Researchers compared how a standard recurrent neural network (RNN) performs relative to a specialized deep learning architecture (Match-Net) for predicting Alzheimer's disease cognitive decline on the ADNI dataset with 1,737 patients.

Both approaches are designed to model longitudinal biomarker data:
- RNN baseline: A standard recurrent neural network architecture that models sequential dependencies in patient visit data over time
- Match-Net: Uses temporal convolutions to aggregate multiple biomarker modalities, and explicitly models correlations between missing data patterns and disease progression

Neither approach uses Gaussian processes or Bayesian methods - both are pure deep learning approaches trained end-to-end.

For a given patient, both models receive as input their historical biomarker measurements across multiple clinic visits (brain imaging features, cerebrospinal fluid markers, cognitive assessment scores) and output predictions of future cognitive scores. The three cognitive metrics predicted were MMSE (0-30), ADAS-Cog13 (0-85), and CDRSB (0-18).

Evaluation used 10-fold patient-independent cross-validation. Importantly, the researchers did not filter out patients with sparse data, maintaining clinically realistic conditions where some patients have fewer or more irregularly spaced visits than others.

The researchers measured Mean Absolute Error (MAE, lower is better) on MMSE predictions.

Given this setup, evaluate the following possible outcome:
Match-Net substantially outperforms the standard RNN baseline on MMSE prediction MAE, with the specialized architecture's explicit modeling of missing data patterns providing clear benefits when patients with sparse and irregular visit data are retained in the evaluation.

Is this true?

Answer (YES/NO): YES